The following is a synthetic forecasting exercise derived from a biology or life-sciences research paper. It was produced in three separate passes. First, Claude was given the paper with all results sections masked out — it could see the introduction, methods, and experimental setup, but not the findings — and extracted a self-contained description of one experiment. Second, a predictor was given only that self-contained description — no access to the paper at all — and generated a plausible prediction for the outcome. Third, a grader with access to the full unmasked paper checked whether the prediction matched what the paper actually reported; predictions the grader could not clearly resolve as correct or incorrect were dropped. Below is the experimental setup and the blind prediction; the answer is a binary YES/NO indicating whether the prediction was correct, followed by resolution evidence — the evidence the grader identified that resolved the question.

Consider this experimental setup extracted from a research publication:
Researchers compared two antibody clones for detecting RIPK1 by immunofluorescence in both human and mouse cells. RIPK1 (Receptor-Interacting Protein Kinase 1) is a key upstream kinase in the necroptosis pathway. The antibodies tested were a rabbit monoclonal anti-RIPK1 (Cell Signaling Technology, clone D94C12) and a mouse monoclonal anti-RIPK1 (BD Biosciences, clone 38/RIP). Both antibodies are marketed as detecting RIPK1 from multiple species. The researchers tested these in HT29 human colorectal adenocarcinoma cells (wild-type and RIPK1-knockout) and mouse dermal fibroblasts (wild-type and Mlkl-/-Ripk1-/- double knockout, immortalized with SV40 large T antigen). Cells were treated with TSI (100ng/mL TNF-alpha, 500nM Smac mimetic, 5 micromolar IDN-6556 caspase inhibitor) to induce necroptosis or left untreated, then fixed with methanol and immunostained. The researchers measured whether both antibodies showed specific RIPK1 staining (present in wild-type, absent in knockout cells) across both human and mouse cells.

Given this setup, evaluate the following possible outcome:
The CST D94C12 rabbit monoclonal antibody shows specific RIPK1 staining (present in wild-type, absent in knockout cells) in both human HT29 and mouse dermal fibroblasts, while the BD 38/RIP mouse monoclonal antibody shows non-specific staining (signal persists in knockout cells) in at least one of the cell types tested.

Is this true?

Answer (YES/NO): NO